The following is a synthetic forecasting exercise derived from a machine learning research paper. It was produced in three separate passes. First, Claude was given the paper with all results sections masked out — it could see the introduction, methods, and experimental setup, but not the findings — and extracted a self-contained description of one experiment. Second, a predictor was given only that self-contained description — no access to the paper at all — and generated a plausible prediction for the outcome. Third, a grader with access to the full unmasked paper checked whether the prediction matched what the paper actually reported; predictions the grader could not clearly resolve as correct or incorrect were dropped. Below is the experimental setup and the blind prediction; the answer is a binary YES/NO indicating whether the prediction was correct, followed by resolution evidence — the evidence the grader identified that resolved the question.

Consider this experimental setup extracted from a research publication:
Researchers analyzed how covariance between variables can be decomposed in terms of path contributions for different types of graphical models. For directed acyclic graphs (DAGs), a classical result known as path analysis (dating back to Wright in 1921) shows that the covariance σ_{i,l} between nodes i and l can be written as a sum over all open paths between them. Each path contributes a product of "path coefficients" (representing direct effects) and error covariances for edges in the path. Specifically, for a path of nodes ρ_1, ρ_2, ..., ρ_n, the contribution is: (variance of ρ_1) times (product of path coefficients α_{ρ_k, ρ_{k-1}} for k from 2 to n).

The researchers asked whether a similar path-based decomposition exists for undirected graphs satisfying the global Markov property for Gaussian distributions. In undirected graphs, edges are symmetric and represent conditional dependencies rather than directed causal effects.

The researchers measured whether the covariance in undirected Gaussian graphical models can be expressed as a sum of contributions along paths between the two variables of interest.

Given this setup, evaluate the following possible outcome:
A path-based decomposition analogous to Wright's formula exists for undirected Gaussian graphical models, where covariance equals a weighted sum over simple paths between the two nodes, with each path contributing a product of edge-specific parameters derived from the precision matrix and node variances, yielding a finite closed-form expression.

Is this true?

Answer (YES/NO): YES